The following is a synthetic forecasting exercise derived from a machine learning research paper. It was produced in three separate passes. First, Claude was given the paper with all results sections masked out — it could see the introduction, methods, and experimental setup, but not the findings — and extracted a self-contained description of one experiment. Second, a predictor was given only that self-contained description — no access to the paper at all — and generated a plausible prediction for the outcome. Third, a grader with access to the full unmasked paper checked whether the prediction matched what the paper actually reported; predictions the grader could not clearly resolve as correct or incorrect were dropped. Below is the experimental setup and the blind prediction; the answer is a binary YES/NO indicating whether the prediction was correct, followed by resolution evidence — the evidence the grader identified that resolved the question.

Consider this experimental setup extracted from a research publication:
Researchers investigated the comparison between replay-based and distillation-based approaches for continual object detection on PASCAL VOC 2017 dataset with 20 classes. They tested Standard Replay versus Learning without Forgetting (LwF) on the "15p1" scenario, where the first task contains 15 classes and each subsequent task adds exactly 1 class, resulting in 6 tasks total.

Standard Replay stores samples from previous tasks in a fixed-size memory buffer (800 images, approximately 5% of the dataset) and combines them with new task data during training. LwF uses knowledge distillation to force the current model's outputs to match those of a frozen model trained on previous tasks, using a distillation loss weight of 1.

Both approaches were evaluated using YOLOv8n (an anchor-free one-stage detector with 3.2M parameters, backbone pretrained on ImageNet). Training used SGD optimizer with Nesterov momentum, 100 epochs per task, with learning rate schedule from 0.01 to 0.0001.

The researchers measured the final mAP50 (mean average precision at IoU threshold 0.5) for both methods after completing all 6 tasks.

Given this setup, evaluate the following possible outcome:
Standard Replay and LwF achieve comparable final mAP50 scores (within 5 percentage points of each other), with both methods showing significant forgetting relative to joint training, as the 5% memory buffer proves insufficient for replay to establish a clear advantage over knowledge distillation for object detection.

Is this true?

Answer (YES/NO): YES